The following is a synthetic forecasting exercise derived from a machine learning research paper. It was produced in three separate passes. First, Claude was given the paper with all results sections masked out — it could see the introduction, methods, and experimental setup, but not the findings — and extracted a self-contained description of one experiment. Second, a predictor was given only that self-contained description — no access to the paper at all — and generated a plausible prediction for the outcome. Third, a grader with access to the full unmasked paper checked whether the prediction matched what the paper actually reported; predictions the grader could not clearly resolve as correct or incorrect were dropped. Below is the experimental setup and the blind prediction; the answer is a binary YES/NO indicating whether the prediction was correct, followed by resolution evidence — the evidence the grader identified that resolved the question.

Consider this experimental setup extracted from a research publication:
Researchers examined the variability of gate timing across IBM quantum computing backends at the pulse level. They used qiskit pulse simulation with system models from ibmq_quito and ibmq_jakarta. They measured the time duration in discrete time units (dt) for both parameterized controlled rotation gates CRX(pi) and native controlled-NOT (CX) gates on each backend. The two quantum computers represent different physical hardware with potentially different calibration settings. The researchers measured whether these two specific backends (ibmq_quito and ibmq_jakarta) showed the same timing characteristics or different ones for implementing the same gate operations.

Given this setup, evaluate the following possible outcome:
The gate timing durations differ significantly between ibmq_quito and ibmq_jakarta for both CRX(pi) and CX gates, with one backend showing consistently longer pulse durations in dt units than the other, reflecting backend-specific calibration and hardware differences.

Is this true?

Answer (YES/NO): NO